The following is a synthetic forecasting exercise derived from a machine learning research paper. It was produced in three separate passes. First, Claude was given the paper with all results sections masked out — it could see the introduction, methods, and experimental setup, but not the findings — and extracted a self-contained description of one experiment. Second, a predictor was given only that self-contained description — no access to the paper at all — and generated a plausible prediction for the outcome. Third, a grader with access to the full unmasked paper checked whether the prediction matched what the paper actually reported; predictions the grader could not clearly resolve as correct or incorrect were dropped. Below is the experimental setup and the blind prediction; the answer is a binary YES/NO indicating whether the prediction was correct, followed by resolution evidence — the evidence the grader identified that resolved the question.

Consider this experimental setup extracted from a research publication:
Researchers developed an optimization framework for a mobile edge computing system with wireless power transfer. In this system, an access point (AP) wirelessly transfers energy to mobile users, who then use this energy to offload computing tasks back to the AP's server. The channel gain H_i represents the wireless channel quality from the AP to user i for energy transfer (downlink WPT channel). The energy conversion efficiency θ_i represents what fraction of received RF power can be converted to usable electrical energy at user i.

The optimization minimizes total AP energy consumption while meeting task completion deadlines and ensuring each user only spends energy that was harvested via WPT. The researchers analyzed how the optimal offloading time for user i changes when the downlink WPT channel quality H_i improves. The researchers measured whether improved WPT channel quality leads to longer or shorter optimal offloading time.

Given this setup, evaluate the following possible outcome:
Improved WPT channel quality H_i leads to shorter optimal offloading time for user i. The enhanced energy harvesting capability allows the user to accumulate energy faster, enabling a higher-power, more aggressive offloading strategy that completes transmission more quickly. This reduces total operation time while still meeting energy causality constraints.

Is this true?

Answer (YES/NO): YES